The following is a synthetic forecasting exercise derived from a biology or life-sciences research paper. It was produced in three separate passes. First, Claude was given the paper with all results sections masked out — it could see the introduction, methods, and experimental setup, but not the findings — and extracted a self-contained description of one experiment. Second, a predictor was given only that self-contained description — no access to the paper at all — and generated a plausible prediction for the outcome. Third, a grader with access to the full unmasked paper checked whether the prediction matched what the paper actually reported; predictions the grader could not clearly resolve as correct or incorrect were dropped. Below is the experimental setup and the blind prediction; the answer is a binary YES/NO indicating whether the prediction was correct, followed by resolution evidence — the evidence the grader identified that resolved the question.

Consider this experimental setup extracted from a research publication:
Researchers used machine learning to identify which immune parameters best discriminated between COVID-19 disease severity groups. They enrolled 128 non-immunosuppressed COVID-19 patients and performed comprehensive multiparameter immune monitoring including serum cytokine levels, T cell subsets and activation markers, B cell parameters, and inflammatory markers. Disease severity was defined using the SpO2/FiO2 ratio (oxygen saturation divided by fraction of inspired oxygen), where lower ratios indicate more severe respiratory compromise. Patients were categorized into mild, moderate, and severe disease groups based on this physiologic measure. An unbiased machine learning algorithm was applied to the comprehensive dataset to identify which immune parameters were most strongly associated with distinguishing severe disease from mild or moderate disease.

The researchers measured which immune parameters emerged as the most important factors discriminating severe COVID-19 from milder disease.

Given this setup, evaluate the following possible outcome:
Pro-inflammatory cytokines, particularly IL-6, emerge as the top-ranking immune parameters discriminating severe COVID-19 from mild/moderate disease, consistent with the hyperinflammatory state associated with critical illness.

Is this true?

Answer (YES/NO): NO